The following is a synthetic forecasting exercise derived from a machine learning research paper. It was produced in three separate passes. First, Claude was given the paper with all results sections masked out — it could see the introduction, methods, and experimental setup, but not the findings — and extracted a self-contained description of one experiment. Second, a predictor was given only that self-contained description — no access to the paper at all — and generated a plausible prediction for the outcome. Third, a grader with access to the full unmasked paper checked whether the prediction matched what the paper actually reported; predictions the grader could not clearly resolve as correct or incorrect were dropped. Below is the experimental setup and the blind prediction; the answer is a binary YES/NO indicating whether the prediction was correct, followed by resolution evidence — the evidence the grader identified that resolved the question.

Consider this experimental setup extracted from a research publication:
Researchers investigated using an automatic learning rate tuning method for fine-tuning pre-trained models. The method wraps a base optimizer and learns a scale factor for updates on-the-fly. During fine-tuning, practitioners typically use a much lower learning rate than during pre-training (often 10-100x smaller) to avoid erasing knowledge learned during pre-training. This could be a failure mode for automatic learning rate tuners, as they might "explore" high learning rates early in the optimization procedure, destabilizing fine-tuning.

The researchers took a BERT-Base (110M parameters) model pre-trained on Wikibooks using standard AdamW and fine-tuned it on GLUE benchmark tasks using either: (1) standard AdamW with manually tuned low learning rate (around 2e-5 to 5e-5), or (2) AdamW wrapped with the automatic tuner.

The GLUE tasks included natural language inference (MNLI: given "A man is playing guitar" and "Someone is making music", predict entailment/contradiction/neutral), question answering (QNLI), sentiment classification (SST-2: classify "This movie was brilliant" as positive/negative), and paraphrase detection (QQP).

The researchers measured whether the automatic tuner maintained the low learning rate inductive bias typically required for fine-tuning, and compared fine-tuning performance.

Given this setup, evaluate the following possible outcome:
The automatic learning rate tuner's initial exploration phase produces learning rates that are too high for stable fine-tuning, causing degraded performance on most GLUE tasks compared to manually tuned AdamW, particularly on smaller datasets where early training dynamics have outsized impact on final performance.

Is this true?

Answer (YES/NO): NO